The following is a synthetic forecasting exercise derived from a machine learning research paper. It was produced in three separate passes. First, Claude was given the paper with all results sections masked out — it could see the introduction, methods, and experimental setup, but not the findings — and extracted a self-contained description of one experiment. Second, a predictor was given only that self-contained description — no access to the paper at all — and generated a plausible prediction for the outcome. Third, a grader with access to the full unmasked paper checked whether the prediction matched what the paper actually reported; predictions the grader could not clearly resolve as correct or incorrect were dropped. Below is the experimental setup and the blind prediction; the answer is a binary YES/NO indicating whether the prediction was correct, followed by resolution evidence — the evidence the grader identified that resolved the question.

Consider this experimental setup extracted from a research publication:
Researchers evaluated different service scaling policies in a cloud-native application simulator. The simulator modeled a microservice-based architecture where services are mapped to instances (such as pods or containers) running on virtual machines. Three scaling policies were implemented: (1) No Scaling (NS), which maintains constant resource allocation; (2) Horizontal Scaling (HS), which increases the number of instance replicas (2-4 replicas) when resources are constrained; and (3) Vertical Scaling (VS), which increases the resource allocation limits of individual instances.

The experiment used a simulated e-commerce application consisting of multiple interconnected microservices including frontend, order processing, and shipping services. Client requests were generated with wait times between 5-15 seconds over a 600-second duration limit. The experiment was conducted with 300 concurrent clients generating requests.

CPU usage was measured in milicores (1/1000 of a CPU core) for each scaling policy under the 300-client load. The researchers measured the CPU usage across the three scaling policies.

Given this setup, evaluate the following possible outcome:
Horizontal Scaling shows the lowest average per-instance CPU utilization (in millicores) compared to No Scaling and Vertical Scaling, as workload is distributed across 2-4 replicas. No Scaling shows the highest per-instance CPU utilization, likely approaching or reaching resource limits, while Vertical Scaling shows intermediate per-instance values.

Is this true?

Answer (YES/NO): NO